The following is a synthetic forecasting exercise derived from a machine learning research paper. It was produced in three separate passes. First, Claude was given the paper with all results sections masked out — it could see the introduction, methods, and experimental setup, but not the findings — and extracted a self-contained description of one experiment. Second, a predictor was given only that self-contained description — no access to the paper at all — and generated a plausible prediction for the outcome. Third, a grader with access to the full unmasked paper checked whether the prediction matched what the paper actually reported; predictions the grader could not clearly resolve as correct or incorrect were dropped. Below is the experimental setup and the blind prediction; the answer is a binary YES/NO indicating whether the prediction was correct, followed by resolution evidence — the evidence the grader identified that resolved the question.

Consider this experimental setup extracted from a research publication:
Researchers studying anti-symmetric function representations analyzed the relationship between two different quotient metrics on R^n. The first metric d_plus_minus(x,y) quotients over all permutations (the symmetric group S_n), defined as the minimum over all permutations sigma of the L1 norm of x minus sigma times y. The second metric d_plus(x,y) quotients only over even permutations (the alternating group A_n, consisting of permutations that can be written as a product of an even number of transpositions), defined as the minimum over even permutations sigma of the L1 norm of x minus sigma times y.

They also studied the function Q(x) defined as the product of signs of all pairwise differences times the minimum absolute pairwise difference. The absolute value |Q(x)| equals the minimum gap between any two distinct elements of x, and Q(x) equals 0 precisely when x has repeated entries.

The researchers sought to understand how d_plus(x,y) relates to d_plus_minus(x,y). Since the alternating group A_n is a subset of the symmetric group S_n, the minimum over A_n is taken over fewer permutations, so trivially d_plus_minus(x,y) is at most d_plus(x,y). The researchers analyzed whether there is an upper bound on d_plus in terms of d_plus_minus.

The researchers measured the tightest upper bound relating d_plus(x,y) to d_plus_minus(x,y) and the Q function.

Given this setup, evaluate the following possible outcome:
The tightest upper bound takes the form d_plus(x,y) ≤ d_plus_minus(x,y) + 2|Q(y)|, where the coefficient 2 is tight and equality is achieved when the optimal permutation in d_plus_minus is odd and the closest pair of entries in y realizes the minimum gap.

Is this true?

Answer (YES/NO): NO